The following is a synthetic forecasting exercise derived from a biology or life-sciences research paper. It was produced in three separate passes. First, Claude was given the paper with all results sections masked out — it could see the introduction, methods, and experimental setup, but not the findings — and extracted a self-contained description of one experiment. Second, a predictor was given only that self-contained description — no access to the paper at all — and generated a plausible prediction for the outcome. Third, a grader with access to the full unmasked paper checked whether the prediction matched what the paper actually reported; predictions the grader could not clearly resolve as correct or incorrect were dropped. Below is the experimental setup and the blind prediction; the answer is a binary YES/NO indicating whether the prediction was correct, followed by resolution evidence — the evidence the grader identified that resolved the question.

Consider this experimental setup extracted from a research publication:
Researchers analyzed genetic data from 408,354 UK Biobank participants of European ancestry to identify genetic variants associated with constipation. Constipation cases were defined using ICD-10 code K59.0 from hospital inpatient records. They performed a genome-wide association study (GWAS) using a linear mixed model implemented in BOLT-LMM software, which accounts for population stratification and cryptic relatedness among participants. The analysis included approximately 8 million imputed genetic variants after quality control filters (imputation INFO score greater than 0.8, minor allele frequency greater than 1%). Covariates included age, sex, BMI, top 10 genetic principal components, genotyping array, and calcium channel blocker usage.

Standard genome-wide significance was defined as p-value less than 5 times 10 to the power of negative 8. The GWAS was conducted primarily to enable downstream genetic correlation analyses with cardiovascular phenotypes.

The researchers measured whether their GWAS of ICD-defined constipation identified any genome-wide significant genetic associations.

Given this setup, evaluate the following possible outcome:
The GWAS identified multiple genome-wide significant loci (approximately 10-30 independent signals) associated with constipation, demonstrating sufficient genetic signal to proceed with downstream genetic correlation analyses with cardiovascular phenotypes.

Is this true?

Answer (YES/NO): NO